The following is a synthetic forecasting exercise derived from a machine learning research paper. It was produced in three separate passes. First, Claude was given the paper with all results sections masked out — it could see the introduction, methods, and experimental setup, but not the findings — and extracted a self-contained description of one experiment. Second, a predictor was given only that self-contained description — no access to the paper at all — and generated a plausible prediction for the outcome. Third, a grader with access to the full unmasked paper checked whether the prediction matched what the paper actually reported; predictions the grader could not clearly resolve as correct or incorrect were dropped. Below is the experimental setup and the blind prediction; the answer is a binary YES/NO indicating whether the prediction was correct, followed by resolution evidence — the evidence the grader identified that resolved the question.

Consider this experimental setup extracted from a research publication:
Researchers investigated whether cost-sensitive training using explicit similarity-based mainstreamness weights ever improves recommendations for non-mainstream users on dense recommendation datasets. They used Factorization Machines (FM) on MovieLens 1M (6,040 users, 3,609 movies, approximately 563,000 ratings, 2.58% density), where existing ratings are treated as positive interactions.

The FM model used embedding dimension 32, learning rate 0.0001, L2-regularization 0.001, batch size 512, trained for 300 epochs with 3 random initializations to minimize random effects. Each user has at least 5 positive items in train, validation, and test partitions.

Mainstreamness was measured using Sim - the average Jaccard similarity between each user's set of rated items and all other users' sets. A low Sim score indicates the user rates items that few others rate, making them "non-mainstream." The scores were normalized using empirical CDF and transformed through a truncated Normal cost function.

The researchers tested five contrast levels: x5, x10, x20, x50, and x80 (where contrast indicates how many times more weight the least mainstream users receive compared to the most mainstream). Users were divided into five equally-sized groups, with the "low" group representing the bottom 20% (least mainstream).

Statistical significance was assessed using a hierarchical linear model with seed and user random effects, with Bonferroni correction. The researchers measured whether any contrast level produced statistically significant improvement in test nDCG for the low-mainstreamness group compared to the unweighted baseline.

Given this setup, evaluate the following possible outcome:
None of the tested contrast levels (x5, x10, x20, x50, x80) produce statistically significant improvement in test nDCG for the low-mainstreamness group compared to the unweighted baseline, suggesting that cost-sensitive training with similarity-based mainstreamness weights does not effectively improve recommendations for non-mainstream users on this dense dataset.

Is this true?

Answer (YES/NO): YES